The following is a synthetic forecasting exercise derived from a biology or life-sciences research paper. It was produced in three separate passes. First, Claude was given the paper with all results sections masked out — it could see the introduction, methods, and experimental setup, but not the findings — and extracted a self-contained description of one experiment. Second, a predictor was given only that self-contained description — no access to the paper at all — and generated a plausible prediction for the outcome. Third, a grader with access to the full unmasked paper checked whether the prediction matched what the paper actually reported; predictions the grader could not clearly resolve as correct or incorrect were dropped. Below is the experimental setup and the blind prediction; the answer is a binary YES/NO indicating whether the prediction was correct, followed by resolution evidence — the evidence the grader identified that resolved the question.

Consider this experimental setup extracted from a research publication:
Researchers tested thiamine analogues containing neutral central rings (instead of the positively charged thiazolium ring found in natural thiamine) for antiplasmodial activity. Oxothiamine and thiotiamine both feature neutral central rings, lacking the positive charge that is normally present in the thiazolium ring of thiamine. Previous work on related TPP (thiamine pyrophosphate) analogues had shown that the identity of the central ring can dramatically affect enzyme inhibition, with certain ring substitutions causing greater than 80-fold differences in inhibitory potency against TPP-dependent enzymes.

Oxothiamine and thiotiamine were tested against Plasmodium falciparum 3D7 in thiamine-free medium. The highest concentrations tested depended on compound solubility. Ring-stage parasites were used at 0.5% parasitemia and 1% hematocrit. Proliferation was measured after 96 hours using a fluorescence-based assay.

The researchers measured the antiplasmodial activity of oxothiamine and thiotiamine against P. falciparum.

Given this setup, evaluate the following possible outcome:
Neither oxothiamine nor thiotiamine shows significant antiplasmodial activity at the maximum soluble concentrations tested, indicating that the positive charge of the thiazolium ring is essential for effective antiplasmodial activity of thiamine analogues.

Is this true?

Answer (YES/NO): NO